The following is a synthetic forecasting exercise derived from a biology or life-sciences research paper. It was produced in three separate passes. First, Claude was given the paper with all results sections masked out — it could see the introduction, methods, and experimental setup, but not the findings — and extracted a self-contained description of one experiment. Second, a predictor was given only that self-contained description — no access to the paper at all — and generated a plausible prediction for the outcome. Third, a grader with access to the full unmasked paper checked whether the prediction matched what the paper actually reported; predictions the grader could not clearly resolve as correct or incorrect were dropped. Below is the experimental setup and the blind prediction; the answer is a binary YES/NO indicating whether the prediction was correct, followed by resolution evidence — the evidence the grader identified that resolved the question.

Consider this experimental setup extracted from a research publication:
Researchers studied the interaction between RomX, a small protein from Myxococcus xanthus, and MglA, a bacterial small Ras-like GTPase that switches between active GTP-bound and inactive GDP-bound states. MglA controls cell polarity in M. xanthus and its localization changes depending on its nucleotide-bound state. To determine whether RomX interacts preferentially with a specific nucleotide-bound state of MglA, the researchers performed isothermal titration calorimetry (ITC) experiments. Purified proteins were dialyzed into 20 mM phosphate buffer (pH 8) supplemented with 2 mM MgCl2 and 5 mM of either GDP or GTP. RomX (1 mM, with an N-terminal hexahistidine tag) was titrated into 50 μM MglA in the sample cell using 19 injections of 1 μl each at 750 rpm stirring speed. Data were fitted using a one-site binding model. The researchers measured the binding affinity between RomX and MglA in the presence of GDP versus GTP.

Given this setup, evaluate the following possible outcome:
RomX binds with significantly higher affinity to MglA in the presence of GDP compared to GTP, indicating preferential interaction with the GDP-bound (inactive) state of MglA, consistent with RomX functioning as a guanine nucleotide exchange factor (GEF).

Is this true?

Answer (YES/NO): NO